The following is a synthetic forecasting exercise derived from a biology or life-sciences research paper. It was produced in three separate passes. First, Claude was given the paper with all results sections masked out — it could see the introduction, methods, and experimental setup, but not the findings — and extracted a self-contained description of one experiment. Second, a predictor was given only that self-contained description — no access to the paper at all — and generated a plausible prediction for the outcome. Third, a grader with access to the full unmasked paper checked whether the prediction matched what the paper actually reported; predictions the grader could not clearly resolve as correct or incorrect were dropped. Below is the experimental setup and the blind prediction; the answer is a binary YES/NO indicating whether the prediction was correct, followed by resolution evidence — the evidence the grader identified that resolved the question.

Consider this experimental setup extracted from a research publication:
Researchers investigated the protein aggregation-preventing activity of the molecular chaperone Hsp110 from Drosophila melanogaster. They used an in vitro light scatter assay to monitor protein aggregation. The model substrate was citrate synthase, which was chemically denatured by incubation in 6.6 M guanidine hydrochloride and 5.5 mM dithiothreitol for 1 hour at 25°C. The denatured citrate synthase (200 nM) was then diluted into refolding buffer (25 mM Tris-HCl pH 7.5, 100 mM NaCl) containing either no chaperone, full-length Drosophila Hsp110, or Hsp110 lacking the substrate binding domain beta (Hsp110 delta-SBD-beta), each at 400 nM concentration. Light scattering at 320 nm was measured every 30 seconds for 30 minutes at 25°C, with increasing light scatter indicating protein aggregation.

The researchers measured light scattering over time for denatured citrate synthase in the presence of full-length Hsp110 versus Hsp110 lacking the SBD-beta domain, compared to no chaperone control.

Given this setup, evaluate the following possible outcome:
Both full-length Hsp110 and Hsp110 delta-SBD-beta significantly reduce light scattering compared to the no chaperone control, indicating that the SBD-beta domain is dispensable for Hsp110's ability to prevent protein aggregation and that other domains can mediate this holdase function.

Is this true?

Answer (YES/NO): YES